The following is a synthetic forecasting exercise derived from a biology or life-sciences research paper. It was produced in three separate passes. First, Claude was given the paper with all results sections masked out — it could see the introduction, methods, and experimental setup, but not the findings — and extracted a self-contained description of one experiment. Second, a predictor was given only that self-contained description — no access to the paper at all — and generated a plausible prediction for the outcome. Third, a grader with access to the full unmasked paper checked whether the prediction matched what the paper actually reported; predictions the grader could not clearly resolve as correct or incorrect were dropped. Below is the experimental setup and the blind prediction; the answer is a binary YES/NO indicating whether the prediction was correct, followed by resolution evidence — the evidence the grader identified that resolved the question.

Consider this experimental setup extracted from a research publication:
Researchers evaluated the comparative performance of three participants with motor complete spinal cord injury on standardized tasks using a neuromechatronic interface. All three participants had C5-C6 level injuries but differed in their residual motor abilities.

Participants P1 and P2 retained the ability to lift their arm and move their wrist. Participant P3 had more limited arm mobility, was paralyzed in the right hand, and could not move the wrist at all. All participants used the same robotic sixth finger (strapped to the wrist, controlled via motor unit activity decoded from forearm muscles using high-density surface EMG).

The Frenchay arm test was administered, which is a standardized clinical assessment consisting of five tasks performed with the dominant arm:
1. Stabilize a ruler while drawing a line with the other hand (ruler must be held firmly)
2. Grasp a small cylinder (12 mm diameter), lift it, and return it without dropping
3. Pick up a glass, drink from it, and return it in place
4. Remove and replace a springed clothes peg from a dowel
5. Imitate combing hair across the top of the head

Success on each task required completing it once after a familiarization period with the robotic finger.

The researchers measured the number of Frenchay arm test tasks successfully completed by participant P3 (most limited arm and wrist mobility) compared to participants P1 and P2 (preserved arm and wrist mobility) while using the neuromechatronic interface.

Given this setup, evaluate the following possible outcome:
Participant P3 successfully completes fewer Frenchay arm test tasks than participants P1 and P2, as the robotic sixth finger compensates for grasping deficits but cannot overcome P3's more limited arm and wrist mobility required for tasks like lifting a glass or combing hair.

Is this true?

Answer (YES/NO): YES